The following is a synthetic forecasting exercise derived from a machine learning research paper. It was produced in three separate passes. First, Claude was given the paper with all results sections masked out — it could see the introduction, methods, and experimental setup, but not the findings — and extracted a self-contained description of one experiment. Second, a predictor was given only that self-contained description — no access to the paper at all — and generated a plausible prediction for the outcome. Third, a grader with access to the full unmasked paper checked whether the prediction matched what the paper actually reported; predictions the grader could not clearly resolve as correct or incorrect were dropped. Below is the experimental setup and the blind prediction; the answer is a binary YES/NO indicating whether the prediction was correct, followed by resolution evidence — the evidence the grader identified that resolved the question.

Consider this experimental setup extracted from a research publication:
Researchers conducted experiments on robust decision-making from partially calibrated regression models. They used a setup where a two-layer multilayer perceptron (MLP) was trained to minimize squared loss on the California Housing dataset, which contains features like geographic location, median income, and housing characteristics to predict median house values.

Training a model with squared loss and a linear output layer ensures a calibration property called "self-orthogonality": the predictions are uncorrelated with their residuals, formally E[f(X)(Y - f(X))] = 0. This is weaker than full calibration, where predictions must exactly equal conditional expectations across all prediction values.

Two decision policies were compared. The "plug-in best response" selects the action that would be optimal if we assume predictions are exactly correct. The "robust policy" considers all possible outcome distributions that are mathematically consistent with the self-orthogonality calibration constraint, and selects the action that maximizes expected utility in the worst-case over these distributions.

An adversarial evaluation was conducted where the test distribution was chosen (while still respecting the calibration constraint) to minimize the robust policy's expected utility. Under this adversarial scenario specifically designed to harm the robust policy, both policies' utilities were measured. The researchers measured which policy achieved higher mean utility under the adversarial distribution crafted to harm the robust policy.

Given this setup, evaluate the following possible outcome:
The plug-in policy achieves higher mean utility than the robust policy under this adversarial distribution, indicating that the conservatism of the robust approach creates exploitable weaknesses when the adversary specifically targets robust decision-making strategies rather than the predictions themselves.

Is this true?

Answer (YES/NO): NO